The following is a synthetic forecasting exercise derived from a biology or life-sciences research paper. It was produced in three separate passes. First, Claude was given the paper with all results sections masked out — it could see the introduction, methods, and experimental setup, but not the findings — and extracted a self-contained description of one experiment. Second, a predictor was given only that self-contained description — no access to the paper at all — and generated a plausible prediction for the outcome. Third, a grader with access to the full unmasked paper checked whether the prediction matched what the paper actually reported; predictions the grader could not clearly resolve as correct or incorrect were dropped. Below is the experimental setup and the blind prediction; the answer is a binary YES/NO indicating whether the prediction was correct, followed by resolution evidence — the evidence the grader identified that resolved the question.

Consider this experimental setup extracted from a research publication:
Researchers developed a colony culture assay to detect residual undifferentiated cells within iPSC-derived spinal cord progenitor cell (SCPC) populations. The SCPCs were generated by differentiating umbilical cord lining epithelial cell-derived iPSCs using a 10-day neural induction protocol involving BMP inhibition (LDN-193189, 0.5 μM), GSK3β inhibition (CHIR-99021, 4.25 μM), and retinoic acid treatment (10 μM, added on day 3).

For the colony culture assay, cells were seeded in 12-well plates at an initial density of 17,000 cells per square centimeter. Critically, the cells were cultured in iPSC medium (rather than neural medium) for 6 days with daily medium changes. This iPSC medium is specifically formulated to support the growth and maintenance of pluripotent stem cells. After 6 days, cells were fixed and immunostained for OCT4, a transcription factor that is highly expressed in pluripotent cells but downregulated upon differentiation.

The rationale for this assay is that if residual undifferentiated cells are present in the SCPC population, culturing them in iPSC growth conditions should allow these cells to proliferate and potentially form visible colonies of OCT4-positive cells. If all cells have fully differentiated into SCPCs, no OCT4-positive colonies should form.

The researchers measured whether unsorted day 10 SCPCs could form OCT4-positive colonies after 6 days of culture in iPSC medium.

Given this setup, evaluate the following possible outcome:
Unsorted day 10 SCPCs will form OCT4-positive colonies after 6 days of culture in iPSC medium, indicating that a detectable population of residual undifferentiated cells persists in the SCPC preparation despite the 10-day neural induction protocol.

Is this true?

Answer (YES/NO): YES